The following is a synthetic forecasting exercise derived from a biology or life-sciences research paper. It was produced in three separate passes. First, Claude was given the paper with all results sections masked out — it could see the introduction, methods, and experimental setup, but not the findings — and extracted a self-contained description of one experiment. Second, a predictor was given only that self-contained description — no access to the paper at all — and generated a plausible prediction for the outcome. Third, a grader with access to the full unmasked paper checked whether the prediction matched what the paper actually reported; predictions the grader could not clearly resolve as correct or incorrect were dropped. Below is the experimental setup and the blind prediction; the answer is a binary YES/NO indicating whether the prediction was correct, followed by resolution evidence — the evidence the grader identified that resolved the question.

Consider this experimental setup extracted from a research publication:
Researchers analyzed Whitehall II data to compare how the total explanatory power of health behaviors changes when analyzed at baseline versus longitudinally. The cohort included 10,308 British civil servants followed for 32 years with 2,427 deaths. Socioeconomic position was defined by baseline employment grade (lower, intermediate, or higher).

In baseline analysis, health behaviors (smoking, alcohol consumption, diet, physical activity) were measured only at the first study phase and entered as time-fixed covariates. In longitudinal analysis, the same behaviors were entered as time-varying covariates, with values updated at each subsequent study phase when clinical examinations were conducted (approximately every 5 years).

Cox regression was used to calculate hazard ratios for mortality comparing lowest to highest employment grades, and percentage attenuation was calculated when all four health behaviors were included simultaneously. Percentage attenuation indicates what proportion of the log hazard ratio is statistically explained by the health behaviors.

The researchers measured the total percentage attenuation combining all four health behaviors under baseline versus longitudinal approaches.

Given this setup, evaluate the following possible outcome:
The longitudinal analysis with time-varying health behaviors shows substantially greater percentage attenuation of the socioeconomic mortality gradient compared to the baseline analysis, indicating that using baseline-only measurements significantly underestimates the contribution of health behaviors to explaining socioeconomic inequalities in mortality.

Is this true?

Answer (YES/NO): YES